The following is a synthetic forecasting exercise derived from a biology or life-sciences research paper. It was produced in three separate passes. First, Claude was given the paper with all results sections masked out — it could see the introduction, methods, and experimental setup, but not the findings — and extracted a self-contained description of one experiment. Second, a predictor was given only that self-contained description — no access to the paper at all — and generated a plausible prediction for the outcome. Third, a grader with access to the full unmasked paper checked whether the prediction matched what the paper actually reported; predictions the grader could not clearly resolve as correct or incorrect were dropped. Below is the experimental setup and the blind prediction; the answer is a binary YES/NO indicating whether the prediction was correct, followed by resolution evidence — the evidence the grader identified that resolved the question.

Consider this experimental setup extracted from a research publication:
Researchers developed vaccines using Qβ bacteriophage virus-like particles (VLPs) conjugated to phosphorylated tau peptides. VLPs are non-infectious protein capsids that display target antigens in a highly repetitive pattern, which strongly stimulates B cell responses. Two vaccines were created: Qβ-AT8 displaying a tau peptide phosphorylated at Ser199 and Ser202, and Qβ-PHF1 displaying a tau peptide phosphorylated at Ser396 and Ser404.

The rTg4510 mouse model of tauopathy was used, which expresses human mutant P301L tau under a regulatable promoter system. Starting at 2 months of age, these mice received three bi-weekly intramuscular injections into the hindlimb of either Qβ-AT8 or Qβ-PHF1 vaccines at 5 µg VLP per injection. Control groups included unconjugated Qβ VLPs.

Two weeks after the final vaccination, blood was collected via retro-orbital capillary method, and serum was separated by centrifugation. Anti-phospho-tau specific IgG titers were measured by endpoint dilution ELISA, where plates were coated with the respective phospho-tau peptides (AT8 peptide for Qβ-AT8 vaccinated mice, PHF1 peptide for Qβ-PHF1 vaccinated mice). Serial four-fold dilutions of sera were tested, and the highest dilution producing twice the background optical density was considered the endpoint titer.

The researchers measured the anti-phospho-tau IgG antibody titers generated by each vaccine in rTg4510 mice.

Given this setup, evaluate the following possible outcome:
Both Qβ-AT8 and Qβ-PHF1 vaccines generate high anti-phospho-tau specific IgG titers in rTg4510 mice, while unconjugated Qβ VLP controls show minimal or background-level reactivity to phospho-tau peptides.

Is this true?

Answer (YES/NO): YES